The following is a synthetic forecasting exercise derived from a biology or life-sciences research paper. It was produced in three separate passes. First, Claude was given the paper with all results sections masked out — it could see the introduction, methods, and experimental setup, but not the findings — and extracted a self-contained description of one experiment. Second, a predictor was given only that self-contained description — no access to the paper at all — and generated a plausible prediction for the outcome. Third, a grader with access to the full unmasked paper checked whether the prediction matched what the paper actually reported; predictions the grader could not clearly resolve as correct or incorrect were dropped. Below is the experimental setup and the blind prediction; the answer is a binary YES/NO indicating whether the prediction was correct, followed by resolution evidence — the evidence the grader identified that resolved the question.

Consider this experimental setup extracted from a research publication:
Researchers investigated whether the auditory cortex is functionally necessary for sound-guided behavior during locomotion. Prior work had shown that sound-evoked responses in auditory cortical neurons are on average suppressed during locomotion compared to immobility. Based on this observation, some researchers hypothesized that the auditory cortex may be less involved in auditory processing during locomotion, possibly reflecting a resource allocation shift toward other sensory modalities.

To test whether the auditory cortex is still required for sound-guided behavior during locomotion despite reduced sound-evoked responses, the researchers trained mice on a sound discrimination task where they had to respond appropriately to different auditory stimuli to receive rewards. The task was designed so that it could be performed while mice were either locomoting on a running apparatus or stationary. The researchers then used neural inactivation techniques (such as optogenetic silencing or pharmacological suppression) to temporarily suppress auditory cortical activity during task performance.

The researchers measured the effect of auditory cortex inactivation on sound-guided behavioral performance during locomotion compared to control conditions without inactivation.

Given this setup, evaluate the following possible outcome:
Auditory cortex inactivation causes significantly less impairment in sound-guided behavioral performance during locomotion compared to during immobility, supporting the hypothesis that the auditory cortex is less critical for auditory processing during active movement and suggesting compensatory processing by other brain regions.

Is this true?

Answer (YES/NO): NO